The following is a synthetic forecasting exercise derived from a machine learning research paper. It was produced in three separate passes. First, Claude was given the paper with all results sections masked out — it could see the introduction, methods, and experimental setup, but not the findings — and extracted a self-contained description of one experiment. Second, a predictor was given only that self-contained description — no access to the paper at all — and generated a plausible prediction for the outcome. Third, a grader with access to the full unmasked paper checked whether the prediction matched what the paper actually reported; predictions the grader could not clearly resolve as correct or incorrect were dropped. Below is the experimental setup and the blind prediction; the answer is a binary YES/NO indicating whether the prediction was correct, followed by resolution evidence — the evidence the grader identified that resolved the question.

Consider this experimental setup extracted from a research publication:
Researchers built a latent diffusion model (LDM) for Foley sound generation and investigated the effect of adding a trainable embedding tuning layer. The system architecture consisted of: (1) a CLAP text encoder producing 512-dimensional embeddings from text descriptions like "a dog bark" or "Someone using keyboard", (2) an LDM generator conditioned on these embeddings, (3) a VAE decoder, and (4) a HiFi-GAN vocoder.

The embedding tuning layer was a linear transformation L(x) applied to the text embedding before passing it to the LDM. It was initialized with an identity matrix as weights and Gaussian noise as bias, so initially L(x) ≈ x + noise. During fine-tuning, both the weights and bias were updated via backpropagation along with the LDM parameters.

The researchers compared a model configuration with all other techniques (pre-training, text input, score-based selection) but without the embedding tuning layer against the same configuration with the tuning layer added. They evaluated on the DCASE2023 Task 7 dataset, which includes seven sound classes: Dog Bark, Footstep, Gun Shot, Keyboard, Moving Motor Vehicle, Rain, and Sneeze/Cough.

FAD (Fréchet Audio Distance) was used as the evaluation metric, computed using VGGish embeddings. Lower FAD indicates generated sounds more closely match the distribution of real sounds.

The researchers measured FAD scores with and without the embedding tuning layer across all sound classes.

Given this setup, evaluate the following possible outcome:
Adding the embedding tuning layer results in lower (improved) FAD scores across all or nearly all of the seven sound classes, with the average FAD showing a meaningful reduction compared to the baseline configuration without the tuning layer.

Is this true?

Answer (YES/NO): YES